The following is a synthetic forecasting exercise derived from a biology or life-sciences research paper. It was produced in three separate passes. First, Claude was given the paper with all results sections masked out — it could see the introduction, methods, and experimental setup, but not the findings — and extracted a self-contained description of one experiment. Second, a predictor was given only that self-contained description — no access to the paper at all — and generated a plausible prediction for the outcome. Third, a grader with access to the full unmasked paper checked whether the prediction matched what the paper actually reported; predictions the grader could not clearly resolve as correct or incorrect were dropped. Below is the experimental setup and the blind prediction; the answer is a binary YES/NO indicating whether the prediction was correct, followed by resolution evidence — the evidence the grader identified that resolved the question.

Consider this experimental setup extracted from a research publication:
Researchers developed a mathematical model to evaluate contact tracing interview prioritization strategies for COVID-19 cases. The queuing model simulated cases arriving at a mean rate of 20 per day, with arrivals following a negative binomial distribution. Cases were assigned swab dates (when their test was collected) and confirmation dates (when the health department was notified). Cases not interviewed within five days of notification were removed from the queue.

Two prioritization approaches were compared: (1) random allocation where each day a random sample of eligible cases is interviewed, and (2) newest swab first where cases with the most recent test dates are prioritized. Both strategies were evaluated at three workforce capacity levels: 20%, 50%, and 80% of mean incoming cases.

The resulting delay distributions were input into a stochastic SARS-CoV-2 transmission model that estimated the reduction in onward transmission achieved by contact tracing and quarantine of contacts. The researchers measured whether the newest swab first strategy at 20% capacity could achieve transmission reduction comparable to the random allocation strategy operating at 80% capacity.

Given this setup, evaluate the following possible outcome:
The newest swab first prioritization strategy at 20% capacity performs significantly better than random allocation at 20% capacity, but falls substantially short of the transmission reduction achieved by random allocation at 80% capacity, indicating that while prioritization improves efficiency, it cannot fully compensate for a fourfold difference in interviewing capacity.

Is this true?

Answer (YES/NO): NO